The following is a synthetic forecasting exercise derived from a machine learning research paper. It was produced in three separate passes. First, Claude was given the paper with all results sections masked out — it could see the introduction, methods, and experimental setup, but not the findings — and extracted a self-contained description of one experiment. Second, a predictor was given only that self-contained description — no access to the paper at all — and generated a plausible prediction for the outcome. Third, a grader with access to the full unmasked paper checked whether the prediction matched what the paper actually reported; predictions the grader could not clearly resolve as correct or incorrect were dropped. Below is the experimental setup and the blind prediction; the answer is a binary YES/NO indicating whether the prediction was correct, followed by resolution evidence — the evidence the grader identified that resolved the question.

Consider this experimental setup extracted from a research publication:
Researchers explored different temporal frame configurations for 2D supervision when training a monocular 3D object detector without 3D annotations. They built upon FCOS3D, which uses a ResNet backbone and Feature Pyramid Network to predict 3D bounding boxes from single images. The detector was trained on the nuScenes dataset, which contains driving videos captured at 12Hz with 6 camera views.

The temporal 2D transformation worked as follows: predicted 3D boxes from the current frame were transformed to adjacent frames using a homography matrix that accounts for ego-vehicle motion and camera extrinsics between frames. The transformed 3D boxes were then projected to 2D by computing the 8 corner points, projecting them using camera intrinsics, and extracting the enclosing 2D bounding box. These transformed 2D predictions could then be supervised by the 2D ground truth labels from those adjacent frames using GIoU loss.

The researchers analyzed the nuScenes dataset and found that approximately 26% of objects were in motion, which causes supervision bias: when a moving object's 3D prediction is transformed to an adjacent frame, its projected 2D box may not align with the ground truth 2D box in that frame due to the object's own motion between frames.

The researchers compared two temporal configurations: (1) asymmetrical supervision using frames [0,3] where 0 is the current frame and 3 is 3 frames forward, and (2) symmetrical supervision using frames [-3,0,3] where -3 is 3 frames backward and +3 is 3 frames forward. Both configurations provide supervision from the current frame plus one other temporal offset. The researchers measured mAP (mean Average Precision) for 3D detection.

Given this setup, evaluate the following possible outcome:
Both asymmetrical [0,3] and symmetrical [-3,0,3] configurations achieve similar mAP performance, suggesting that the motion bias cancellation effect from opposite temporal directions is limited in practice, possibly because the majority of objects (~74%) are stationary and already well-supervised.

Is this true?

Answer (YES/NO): NO